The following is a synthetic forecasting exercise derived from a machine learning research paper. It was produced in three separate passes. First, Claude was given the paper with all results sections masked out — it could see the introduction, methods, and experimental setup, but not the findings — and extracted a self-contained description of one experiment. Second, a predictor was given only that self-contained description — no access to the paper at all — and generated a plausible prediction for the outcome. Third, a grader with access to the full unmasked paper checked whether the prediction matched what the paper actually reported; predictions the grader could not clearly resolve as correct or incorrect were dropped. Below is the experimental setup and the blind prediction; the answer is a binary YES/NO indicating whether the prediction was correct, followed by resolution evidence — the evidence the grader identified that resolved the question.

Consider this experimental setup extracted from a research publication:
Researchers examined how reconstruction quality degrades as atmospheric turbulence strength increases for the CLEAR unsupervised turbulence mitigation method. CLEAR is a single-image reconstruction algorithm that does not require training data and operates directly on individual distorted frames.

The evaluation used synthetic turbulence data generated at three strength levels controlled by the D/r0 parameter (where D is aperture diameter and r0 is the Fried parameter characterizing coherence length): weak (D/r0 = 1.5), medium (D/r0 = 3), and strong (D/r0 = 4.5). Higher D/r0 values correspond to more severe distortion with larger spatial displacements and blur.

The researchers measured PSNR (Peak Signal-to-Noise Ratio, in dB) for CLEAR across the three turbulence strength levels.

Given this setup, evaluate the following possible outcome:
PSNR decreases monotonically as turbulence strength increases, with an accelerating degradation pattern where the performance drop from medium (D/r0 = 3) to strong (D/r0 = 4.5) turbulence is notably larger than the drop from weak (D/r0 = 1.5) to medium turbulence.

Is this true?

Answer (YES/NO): NO